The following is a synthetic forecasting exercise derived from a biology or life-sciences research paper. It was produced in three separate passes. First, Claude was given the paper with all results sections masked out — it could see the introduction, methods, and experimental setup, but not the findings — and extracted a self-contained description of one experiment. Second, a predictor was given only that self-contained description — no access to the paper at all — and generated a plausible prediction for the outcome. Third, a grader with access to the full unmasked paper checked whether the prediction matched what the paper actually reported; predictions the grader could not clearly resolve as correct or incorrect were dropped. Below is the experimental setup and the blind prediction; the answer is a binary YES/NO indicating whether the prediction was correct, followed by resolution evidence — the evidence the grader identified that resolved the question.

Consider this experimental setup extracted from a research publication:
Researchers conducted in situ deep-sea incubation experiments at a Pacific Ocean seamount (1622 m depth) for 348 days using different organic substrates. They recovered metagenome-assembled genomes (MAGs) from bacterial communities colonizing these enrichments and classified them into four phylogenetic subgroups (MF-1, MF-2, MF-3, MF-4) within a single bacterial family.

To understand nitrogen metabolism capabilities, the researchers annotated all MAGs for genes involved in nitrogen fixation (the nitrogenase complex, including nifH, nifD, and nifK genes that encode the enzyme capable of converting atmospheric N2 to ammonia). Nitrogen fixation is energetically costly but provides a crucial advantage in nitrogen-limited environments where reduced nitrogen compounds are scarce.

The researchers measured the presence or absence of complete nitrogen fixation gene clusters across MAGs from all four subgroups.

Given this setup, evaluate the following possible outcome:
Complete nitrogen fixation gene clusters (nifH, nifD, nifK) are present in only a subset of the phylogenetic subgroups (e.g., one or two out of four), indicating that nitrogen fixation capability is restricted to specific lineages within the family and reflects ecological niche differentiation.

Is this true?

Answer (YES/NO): YES